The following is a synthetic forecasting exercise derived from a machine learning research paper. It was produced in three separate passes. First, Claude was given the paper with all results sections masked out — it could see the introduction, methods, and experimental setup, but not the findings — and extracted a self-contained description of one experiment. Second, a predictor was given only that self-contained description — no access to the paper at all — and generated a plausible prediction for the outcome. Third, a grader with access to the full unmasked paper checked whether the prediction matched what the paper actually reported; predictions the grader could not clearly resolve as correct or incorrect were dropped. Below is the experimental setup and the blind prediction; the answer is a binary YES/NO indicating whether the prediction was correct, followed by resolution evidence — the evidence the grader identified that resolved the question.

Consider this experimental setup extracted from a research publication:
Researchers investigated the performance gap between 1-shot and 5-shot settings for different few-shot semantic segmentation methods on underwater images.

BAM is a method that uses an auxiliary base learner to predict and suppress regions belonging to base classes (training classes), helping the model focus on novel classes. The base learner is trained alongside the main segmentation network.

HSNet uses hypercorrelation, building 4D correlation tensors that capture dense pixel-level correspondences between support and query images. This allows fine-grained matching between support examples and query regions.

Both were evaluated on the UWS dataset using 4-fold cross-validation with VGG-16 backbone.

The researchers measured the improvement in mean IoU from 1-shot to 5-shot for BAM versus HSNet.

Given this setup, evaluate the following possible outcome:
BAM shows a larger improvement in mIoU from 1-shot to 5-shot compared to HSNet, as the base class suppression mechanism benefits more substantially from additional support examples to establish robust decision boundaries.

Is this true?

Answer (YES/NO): NO